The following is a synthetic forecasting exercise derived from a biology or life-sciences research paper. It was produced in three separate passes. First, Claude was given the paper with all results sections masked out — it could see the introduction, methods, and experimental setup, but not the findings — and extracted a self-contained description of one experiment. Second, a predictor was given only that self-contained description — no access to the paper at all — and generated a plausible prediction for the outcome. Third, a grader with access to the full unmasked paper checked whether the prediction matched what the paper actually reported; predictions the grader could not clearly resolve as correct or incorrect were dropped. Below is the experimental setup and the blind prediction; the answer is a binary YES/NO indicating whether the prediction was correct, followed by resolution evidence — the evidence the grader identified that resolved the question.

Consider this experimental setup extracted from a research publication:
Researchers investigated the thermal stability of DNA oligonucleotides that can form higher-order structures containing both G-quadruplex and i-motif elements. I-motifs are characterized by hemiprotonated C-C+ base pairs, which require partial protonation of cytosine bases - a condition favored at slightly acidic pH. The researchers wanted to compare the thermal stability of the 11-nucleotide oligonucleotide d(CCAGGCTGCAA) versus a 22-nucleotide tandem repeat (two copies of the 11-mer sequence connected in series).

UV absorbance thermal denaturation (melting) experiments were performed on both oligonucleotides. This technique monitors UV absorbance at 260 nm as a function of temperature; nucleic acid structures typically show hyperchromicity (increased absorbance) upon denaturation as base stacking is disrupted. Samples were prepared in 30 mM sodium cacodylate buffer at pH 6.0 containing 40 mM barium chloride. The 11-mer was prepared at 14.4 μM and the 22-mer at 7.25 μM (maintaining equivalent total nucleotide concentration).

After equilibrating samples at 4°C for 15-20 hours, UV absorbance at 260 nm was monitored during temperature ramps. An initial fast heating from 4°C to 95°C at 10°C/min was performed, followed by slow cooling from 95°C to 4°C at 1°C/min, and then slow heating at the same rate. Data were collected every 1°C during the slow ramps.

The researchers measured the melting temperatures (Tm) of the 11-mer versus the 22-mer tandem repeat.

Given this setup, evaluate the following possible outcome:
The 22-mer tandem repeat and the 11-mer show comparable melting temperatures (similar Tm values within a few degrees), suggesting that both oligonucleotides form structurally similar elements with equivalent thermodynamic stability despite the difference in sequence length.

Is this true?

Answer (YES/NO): NO